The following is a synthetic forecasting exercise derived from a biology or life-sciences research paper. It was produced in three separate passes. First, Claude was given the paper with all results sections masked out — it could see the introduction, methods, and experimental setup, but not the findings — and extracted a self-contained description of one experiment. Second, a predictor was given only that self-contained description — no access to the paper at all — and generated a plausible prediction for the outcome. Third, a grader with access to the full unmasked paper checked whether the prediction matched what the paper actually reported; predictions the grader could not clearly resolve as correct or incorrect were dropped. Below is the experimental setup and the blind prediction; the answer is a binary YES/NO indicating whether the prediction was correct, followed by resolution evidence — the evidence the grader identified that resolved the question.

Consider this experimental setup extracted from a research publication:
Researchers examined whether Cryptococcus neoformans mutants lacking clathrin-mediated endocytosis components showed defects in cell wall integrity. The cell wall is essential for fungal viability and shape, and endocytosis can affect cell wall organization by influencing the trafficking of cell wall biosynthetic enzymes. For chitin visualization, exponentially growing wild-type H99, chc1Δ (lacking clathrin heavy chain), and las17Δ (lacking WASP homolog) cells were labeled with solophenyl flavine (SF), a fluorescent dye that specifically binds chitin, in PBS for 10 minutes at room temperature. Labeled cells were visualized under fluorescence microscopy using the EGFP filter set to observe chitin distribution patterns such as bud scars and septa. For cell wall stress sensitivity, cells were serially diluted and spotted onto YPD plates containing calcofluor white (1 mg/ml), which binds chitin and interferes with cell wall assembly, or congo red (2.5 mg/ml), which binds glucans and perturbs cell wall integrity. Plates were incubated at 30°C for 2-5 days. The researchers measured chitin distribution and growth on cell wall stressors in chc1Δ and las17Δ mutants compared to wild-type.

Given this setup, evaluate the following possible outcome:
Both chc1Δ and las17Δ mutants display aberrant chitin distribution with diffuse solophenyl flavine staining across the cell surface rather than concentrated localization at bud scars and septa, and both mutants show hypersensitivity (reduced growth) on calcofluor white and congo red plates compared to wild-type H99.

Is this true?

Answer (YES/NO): NO